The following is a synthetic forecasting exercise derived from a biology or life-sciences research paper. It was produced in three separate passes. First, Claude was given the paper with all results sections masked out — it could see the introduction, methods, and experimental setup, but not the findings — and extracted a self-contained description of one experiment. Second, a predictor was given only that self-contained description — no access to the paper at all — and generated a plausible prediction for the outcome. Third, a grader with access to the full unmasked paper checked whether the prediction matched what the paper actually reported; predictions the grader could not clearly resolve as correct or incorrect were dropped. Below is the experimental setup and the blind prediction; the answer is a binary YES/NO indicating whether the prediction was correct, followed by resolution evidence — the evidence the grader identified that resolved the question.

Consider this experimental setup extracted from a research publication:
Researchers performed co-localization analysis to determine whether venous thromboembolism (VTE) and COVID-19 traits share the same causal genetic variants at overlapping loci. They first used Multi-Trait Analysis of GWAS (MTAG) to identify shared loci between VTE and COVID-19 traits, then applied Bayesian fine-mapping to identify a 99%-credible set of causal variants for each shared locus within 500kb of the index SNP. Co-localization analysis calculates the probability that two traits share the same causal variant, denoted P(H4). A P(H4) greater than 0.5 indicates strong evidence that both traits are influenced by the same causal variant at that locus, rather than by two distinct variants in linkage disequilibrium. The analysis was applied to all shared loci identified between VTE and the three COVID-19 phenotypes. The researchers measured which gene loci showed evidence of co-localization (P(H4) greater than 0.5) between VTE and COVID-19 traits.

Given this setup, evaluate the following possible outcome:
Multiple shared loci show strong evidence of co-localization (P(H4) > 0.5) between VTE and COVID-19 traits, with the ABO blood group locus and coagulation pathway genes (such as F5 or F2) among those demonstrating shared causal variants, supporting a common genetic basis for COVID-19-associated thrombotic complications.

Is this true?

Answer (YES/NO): NO